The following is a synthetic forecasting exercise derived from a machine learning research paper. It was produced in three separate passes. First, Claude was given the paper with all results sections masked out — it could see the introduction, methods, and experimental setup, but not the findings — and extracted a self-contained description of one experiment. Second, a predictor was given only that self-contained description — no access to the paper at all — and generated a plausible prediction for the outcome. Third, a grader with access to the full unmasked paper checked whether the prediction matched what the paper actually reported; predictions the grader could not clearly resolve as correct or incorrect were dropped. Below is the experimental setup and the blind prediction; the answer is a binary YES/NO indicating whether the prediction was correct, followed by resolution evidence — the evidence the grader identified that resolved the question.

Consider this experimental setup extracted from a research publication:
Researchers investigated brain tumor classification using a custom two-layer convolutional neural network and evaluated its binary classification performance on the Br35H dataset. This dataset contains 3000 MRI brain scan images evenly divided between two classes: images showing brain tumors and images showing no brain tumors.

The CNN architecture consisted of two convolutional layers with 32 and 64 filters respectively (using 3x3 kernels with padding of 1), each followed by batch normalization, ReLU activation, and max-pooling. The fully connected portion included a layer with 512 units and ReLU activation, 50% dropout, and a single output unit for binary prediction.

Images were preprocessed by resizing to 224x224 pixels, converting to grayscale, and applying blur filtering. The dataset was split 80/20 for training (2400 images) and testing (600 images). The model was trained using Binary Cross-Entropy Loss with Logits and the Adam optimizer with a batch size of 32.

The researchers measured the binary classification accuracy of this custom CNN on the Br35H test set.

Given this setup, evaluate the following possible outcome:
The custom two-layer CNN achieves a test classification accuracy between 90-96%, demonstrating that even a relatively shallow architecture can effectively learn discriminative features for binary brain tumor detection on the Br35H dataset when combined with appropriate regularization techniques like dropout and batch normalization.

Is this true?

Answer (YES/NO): NO